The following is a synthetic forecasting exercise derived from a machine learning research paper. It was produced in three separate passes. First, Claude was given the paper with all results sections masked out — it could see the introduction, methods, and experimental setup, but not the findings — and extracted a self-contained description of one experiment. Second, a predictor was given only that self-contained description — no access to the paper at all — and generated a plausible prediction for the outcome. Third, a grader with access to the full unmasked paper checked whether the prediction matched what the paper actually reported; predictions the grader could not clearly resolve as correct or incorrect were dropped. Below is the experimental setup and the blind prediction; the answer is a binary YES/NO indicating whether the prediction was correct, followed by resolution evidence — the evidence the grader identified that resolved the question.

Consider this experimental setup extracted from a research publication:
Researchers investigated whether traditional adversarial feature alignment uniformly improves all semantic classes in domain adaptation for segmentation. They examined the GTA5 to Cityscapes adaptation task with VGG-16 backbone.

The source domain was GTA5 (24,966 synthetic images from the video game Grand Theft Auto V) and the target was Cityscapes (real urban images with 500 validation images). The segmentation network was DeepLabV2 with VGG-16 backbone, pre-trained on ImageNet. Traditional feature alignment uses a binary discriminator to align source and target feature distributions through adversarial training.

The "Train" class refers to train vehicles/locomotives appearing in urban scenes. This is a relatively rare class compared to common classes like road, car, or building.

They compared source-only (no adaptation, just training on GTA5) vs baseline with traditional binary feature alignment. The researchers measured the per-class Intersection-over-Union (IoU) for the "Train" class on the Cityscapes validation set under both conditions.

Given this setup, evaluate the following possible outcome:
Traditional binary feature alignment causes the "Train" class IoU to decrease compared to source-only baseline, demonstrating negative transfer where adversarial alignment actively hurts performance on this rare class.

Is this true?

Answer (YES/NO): NO